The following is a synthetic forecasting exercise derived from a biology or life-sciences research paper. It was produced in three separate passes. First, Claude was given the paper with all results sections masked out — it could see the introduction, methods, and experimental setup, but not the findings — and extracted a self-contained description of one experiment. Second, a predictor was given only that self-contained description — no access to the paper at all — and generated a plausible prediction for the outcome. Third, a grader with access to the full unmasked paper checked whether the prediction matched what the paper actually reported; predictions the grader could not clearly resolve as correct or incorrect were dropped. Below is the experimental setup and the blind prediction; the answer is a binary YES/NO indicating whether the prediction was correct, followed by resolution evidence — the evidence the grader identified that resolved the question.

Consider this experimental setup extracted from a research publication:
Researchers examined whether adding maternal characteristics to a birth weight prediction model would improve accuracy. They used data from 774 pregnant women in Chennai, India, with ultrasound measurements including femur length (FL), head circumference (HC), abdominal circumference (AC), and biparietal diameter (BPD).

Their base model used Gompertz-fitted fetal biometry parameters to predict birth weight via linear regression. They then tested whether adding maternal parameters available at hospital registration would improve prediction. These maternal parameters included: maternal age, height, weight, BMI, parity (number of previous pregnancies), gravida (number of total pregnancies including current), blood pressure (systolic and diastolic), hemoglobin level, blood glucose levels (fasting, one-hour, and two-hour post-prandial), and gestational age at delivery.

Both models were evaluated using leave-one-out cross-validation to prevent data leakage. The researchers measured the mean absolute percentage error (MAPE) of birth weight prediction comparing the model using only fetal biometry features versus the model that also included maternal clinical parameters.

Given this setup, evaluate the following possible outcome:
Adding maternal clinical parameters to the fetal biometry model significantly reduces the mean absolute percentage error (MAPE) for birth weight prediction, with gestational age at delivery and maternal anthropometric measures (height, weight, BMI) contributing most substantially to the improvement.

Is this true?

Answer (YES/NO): NO